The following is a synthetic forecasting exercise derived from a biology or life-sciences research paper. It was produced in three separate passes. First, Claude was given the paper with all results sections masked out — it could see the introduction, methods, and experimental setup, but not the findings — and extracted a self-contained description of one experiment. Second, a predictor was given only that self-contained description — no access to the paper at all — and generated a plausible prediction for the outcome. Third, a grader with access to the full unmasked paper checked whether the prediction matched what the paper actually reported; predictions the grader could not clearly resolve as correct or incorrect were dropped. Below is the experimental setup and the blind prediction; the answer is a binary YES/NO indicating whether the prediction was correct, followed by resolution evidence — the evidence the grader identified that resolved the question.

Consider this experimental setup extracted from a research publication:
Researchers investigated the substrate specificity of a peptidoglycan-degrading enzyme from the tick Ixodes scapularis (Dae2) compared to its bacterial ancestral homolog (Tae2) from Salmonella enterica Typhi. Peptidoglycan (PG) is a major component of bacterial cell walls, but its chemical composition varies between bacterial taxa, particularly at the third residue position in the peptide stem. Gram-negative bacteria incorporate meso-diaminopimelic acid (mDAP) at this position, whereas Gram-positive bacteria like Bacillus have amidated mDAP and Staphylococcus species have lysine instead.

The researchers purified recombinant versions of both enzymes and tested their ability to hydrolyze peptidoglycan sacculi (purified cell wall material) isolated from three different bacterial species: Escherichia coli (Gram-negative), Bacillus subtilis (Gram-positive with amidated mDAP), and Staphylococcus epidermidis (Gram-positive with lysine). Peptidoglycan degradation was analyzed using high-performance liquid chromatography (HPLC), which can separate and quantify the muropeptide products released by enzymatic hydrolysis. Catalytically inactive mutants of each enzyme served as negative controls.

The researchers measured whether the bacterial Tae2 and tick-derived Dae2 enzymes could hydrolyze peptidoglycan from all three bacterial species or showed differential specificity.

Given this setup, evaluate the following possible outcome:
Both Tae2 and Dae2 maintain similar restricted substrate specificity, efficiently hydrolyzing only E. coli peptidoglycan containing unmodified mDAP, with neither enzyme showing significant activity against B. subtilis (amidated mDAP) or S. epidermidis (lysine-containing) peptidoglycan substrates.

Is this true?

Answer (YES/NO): NO